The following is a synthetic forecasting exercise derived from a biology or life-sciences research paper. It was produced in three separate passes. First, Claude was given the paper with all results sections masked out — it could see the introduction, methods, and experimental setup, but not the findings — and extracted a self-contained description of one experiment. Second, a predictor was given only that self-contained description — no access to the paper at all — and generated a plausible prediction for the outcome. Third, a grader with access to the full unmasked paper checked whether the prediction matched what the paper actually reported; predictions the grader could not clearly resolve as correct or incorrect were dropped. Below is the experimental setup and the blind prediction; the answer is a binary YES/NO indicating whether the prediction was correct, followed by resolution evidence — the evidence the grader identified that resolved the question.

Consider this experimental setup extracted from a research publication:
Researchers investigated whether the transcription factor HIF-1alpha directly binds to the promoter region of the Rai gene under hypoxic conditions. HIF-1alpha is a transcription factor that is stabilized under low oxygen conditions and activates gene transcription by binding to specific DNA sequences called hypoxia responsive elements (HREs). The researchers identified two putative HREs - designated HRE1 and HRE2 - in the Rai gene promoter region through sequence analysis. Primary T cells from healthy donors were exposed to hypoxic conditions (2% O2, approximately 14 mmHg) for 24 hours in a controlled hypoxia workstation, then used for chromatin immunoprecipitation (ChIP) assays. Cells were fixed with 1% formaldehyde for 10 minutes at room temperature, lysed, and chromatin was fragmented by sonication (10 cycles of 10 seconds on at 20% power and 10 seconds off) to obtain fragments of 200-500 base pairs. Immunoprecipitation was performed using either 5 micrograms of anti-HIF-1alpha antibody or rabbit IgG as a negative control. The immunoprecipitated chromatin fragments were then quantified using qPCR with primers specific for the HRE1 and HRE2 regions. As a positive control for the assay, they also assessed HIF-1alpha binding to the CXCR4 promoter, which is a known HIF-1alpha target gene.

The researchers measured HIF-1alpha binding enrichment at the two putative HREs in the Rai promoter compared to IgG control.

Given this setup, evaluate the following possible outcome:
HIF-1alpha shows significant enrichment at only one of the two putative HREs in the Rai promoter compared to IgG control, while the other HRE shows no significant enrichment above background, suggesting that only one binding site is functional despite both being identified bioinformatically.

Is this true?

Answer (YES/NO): NO